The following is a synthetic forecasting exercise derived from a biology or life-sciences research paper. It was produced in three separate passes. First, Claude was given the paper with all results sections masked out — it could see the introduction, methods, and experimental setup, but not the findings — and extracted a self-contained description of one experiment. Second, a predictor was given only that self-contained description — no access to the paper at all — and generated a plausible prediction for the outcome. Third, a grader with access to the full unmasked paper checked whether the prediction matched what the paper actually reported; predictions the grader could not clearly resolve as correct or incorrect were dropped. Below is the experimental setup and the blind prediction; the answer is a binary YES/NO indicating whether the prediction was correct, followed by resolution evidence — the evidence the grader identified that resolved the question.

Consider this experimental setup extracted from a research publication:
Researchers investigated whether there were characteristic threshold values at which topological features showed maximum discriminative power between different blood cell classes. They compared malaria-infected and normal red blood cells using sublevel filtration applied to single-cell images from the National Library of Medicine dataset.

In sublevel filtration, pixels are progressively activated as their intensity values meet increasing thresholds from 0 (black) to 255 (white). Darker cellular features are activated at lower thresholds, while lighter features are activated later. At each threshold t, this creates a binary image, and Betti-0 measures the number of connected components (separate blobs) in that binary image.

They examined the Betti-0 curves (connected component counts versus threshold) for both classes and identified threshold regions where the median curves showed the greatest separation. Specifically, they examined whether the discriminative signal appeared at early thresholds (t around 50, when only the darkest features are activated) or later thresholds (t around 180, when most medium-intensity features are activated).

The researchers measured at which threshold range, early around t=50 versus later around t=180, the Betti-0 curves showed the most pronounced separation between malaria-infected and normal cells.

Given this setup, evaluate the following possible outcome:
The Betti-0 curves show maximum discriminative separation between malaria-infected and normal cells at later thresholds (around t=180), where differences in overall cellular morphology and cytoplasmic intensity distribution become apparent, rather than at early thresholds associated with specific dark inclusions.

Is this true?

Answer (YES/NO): NO